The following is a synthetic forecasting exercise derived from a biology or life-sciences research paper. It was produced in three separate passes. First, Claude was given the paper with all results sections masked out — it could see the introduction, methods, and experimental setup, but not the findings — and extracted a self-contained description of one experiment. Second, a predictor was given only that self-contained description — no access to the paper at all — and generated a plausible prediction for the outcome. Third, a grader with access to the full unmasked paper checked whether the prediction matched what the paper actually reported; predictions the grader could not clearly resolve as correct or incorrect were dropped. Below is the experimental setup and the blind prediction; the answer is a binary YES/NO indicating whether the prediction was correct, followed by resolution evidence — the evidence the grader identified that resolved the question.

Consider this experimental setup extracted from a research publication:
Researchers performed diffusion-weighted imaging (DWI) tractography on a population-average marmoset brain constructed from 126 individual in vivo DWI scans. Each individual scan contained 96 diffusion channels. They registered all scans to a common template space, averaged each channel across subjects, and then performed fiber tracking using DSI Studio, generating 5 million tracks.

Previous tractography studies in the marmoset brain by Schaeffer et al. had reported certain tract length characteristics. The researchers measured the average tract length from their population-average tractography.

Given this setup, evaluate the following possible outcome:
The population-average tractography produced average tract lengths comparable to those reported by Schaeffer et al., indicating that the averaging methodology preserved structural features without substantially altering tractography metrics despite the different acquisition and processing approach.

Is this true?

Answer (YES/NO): YES